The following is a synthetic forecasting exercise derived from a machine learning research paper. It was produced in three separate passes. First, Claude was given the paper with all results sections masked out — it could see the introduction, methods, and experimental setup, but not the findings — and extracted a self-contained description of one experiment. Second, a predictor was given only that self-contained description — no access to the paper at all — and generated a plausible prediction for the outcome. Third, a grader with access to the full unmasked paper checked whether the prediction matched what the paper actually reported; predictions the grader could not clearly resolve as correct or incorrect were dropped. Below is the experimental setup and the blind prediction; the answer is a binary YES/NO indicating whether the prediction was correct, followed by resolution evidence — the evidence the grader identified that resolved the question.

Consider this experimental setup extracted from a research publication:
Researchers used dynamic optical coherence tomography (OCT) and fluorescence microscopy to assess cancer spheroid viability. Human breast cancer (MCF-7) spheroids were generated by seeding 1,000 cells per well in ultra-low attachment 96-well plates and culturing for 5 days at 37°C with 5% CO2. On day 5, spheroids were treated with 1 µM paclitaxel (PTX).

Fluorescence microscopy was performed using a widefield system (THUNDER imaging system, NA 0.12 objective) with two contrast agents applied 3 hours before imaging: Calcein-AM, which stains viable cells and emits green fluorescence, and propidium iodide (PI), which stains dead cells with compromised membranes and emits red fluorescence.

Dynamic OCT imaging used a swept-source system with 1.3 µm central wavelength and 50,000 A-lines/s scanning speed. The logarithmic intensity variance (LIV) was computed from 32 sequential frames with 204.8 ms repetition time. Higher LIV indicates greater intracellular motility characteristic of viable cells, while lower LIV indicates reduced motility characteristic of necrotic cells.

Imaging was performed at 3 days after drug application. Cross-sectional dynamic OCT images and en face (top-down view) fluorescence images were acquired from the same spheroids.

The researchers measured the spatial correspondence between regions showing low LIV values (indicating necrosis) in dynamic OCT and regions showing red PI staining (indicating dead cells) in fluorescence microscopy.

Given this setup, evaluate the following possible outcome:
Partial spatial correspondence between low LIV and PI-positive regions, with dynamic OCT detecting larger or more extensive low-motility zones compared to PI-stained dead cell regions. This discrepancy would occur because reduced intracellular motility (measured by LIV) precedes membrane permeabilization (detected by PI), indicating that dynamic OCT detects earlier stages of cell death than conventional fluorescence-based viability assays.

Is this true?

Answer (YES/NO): NO